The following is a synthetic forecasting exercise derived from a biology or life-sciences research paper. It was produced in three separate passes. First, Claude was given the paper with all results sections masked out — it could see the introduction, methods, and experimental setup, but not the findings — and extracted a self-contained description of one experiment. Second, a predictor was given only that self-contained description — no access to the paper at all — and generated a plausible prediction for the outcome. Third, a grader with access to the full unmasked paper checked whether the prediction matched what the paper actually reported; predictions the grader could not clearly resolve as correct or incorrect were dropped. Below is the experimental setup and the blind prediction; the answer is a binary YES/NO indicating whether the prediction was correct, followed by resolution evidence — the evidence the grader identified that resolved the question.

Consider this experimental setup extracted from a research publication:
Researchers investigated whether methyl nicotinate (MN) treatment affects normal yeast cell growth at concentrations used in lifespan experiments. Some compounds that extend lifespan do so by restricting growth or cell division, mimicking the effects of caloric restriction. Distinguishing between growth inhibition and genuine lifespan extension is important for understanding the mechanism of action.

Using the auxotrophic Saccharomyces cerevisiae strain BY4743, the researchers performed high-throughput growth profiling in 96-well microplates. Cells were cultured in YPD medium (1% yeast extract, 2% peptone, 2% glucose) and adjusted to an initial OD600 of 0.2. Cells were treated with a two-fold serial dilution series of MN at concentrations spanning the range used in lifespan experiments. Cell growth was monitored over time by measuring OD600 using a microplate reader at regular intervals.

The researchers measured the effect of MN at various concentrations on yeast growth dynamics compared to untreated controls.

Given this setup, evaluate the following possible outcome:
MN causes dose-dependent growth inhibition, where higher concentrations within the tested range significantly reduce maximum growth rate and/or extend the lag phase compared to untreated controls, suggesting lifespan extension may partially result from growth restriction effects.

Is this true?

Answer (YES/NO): YES